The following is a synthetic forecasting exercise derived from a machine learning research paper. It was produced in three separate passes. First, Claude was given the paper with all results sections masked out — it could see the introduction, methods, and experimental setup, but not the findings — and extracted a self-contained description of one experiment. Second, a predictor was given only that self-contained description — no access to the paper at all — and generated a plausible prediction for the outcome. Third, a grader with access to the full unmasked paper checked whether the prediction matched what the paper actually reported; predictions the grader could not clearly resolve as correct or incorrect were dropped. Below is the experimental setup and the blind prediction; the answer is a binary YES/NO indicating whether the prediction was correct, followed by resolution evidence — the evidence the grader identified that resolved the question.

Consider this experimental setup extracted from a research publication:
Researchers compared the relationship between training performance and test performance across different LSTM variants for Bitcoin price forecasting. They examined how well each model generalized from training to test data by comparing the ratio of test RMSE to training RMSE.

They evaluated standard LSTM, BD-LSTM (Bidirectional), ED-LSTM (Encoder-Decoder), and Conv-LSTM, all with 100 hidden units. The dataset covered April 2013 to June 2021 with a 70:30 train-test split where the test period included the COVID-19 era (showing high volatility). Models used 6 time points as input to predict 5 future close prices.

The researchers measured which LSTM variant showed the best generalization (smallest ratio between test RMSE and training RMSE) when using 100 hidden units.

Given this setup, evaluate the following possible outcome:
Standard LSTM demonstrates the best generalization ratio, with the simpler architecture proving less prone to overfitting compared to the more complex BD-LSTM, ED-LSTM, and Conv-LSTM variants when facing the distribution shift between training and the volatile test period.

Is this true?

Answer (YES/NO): NO